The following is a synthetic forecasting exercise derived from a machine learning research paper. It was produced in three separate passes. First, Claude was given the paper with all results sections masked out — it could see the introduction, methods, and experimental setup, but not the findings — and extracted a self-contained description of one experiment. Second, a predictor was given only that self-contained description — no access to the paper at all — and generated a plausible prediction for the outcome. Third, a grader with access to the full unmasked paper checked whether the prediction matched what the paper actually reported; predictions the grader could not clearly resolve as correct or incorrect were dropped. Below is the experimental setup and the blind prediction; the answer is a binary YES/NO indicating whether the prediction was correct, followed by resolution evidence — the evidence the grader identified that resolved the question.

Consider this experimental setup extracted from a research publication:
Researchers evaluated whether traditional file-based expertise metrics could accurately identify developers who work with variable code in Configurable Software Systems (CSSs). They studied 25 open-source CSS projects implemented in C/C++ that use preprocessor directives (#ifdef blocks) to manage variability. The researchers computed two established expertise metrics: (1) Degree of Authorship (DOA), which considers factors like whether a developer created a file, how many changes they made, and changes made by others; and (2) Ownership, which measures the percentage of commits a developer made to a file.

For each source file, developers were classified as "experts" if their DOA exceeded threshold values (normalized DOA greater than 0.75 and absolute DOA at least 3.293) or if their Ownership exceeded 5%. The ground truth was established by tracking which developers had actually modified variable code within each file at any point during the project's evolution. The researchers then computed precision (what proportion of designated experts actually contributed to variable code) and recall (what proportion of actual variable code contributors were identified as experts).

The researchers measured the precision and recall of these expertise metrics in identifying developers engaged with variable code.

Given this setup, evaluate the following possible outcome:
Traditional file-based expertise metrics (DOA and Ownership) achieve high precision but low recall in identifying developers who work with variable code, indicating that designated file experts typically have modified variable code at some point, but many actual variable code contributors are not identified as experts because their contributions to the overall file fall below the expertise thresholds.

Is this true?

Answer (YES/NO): NO